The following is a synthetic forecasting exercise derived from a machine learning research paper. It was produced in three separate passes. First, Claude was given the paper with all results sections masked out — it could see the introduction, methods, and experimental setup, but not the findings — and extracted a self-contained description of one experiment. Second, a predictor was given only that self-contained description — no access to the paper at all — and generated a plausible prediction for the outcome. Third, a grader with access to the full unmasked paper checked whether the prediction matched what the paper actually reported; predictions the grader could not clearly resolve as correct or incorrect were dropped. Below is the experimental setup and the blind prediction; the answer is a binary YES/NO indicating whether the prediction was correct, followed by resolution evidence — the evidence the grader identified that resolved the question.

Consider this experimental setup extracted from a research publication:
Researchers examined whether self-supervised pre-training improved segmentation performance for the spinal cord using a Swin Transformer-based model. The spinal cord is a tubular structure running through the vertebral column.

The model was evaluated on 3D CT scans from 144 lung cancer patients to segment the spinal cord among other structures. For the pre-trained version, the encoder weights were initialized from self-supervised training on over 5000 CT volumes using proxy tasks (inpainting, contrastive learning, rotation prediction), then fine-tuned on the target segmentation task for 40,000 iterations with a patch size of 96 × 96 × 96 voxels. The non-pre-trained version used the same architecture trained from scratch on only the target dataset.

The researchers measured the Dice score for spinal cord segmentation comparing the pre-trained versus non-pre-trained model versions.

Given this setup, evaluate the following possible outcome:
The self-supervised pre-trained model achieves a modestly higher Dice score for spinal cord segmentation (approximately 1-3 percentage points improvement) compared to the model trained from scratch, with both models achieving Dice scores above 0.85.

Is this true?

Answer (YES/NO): NO